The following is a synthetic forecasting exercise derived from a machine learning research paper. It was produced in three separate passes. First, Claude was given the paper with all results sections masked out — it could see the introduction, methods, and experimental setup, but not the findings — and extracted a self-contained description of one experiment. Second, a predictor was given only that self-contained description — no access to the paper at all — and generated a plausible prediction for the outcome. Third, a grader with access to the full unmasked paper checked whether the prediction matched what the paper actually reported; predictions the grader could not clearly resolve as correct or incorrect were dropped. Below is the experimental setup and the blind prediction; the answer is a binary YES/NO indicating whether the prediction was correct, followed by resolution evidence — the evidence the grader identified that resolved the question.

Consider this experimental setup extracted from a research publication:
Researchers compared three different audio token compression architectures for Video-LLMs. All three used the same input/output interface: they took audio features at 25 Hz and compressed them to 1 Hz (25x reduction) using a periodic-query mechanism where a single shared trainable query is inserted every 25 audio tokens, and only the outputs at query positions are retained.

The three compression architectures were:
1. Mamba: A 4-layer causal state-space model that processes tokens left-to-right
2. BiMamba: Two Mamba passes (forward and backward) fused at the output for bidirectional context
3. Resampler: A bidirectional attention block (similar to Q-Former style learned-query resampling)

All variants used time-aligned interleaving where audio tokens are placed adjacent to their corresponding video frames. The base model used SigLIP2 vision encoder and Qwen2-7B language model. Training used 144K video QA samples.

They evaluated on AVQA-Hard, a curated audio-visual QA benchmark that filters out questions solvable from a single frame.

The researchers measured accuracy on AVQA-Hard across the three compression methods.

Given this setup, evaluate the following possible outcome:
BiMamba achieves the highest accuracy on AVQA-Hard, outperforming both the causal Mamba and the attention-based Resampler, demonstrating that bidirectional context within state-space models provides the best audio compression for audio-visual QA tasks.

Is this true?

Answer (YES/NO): NO